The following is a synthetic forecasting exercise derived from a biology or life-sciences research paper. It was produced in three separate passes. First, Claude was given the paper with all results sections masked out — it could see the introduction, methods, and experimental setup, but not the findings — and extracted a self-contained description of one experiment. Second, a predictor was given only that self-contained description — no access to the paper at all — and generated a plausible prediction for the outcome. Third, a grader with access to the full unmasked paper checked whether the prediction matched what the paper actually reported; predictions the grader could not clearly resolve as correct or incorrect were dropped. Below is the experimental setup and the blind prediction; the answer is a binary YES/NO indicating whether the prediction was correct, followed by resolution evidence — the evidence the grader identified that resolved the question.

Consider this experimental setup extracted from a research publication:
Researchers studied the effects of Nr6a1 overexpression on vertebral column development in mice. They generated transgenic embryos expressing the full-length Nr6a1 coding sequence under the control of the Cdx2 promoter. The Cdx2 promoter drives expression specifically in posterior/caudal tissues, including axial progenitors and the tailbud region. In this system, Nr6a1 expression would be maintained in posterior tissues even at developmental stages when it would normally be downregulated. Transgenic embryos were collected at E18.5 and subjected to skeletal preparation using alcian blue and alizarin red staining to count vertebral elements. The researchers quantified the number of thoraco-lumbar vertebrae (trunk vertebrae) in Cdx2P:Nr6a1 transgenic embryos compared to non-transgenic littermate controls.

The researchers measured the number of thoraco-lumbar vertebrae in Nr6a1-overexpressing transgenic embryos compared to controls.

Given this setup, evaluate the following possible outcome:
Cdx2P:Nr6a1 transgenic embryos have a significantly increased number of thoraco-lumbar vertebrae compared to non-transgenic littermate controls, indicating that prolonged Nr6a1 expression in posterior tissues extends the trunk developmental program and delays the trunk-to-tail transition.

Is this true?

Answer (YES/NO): YES